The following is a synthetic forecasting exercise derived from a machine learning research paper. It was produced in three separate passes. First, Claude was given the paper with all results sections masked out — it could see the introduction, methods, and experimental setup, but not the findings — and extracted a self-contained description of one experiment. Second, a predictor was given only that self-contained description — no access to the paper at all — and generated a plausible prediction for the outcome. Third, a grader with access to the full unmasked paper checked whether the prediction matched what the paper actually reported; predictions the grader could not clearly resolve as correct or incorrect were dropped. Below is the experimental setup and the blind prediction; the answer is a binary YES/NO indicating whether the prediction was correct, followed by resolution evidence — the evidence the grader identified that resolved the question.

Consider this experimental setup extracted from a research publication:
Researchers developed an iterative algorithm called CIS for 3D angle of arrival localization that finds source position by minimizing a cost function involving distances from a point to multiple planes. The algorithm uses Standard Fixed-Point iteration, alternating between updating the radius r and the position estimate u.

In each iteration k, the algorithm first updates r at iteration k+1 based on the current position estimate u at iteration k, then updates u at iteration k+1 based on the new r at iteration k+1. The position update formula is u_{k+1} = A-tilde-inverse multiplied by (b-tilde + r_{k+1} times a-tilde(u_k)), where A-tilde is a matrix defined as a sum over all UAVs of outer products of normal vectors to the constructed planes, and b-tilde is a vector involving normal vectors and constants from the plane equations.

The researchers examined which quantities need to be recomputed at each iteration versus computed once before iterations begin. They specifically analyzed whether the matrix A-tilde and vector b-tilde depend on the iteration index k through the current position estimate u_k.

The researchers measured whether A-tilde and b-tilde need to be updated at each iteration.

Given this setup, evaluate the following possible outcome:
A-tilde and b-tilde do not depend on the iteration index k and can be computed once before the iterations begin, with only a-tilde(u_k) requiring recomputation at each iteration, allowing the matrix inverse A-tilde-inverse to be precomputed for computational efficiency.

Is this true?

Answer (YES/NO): YES